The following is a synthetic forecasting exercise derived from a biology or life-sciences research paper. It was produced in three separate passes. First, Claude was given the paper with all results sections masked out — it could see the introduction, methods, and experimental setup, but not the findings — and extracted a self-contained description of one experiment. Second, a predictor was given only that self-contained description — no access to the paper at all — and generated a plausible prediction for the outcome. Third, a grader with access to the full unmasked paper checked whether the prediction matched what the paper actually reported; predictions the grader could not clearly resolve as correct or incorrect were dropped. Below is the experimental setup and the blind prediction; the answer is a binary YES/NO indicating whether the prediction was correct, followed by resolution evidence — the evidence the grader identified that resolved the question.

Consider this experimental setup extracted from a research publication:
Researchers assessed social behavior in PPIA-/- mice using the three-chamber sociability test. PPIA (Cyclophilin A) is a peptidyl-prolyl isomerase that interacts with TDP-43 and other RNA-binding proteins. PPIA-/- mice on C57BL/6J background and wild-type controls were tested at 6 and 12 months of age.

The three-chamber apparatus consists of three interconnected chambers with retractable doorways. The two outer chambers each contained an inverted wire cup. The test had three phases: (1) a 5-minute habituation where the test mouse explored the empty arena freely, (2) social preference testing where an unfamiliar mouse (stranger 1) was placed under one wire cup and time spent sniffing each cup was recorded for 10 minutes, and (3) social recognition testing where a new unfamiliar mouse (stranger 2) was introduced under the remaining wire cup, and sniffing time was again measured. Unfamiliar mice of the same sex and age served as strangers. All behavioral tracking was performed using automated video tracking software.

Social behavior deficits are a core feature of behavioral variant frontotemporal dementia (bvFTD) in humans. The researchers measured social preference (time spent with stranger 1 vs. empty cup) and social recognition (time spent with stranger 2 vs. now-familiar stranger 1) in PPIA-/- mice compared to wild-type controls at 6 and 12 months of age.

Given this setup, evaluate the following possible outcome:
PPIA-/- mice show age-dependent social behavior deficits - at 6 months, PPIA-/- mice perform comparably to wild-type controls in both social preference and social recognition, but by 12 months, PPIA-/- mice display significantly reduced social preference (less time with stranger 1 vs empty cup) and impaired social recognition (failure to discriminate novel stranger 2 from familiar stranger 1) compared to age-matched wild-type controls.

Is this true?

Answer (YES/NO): NO